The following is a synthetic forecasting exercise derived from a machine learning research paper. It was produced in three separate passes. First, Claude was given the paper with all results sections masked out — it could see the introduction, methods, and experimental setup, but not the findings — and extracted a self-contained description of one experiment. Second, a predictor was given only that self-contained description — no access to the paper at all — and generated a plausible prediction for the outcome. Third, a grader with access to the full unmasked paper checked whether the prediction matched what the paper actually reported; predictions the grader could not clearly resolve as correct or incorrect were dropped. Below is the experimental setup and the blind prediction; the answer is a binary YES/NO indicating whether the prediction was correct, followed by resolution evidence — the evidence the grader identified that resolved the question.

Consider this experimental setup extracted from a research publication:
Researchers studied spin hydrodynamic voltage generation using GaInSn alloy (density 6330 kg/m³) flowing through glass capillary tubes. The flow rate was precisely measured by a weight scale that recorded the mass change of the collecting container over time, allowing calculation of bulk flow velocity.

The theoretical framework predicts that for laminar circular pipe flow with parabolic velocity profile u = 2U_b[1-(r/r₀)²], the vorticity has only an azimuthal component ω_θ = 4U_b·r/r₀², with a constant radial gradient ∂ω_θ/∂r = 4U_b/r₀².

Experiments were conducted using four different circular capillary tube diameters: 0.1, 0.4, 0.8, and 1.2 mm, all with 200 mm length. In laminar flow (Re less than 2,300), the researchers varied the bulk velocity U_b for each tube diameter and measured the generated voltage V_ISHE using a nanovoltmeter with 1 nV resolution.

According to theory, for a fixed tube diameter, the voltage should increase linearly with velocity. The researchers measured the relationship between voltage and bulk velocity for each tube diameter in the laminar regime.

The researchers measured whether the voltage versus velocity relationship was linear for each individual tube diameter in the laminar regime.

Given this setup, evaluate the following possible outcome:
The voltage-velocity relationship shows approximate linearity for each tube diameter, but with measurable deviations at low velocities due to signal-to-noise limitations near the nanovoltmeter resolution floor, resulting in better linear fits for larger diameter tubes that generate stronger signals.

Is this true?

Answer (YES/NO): NO